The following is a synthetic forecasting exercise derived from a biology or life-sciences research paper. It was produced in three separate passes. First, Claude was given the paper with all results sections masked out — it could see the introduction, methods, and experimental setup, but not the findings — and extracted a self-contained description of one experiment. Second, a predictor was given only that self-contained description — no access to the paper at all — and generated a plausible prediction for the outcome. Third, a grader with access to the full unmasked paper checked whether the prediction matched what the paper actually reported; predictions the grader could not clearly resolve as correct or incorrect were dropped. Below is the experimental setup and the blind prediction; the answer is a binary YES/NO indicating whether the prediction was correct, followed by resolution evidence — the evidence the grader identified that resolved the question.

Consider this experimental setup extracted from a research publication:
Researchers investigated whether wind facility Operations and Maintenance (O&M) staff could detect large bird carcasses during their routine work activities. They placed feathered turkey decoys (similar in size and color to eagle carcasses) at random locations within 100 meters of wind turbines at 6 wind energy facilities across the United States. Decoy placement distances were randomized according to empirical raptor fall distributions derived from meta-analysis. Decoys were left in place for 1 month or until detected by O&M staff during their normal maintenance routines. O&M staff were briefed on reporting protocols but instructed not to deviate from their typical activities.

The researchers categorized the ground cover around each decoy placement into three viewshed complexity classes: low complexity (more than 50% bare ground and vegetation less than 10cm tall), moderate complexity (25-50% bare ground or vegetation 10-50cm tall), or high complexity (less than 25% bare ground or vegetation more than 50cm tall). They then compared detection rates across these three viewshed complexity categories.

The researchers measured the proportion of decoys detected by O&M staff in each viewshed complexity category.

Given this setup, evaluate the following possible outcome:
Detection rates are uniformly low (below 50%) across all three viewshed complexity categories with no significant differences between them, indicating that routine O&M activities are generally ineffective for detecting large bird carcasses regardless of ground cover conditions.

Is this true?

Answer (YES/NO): NO